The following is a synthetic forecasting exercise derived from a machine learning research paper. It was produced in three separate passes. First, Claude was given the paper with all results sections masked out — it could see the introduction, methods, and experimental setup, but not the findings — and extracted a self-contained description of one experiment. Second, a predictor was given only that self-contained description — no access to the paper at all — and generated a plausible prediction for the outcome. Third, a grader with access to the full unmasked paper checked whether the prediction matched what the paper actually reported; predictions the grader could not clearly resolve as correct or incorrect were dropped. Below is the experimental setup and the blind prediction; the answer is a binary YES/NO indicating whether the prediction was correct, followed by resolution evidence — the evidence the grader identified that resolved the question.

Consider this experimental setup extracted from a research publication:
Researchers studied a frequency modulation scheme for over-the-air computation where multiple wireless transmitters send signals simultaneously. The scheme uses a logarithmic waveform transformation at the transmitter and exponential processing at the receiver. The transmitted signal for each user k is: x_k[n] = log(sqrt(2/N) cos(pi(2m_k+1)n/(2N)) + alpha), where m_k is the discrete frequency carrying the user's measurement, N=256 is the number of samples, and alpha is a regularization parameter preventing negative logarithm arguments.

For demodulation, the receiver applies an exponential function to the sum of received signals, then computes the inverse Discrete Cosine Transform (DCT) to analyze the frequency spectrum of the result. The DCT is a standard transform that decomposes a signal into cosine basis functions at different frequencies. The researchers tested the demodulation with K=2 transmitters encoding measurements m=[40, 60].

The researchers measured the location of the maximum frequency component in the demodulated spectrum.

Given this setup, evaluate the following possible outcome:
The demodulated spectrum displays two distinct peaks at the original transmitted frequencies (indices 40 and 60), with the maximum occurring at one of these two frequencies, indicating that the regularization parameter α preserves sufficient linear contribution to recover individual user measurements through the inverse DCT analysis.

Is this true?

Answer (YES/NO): NO